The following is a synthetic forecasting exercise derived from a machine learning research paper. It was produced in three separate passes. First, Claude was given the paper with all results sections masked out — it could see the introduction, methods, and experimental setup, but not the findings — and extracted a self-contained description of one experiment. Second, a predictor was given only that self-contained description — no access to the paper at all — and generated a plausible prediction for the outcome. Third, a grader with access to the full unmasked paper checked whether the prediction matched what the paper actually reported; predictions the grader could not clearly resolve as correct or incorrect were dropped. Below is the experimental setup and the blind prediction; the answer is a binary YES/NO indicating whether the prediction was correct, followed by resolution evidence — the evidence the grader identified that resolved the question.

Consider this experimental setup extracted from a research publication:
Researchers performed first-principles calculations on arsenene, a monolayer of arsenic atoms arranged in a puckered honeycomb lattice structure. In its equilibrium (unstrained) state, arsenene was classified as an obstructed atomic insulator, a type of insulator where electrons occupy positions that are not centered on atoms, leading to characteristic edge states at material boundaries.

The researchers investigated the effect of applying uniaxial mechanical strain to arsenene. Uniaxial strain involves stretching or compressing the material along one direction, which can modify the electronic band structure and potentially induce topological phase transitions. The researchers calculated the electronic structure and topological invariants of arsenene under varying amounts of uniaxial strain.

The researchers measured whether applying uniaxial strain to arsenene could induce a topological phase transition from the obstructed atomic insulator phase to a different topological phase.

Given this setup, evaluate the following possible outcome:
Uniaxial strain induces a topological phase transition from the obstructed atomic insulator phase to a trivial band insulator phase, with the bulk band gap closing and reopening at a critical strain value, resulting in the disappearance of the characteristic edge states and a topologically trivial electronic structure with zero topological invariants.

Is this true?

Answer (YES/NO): NO